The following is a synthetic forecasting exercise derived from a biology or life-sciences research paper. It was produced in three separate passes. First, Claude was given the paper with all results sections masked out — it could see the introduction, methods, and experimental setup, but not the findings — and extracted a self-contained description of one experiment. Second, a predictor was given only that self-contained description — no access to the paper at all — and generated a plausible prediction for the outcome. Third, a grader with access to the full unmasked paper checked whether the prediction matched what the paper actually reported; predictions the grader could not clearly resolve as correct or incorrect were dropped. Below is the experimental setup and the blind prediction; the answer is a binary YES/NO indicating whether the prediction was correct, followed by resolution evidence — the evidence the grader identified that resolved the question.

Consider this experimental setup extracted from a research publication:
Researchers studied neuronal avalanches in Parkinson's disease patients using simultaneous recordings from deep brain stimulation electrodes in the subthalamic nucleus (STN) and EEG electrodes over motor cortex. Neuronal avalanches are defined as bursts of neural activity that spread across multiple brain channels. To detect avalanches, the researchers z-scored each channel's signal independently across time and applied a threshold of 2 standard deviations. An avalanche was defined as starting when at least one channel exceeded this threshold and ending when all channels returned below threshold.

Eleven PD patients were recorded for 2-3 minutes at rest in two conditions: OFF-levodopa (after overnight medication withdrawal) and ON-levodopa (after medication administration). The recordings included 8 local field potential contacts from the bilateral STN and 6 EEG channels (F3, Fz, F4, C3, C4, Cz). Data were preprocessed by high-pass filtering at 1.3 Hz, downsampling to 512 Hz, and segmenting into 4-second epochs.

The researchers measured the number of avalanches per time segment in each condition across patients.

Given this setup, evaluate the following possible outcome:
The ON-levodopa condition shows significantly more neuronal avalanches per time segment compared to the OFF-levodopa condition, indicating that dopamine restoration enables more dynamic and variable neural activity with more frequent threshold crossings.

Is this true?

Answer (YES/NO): NO